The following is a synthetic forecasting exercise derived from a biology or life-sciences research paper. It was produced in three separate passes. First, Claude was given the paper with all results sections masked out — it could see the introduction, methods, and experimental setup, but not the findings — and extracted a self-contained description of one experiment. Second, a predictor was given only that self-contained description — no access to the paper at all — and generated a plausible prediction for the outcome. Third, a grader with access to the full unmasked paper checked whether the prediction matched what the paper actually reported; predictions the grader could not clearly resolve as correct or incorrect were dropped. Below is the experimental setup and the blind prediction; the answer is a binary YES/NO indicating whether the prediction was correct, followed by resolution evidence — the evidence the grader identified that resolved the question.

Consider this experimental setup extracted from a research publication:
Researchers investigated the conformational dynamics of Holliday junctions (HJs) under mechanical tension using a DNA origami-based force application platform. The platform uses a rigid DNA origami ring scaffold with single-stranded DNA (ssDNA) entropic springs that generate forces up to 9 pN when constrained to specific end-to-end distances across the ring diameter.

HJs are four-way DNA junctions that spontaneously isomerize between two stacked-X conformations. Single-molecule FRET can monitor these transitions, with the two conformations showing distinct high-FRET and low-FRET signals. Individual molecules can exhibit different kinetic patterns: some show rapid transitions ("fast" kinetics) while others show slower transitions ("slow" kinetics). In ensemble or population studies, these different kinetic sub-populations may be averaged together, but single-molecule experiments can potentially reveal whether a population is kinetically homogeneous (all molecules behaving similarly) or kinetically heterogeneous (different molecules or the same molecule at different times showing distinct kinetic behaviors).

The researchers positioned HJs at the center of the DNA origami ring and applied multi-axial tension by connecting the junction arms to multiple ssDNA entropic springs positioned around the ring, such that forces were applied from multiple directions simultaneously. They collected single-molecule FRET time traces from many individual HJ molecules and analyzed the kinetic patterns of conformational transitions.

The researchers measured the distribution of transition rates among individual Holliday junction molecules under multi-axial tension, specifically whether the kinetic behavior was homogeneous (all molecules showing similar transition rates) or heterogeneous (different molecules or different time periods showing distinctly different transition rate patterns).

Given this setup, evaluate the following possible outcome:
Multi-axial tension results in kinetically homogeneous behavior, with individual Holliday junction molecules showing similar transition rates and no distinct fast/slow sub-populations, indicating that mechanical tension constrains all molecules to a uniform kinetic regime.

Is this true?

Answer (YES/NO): NO